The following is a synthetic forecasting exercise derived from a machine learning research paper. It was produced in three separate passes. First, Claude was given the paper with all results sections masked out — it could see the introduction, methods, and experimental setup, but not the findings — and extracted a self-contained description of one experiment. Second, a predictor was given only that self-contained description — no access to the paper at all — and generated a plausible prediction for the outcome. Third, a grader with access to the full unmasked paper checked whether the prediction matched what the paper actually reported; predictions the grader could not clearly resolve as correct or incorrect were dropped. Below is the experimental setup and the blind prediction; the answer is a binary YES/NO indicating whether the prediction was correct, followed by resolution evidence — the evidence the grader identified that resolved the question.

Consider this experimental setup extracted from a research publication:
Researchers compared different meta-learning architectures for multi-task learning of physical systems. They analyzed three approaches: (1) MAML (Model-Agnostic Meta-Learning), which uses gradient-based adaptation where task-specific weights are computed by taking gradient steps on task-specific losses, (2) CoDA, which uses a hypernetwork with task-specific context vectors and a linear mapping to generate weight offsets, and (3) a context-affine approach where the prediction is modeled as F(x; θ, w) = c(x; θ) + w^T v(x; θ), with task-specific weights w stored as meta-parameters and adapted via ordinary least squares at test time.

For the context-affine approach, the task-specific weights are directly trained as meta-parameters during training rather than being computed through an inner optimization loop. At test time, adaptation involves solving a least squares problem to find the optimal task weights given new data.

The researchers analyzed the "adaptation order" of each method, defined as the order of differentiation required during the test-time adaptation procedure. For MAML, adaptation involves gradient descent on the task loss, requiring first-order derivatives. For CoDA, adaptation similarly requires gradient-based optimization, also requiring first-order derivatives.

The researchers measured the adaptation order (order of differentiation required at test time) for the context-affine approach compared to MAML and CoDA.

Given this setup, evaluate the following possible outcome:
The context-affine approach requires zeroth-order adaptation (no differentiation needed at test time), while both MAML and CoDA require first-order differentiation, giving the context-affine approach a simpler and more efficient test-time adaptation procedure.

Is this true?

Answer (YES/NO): YES